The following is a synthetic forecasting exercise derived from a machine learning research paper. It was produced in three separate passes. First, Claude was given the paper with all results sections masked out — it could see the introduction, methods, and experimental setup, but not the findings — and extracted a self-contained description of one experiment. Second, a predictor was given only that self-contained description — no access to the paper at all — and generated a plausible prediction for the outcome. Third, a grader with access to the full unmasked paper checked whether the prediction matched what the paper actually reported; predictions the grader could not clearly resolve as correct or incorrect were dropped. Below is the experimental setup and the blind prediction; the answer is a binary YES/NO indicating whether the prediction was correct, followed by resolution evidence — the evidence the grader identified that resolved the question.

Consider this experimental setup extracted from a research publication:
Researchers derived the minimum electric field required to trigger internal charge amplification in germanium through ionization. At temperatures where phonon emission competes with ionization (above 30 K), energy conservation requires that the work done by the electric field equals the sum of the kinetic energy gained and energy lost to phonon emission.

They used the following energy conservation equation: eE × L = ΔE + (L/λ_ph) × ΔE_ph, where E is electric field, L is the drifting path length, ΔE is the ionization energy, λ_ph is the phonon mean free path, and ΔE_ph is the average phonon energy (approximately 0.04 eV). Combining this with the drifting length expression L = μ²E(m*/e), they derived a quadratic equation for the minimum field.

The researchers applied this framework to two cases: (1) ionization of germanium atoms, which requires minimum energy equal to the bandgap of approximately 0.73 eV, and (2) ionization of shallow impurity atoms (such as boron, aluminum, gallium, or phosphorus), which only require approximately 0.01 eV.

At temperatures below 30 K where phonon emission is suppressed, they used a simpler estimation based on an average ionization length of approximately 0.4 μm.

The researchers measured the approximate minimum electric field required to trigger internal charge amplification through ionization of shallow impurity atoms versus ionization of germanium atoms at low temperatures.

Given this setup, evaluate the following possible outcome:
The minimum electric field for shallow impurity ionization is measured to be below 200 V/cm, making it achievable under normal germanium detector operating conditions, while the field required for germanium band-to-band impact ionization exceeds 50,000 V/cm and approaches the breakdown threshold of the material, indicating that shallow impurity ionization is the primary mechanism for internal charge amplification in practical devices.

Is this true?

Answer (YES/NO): NO